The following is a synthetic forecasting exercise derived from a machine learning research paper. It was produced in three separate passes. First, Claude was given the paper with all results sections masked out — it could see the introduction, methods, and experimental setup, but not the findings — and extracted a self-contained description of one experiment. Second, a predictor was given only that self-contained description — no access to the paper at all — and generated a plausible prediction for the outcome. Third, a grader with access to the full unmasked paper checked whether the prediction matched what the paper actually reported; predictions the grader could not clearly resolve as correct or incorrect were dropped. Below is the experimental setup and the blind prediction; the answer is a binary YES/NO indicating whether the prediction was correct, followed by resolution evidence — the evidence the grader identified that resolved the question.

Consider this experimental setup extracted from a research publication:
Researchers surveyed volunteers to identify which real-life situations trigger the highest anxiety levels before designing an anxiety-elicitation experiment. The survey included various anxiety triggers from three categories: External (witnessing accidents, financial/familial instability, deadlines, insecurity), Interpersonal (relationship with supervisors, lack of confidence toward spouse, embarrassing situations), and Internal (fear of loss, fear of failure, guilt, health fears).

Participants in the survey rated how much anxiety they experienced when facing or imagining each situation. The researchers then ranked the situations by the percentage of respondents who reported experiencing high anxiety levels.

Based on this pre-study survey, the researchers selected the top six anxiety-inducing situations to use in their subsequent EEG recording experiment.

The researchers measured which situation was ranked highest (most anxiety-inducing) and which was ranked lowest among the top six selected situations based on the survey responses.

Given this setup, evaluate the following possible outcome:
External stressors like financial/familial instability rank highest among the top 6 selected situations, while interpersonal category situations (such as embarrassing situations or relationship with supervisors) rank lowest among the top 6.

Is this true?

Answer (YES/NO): NO